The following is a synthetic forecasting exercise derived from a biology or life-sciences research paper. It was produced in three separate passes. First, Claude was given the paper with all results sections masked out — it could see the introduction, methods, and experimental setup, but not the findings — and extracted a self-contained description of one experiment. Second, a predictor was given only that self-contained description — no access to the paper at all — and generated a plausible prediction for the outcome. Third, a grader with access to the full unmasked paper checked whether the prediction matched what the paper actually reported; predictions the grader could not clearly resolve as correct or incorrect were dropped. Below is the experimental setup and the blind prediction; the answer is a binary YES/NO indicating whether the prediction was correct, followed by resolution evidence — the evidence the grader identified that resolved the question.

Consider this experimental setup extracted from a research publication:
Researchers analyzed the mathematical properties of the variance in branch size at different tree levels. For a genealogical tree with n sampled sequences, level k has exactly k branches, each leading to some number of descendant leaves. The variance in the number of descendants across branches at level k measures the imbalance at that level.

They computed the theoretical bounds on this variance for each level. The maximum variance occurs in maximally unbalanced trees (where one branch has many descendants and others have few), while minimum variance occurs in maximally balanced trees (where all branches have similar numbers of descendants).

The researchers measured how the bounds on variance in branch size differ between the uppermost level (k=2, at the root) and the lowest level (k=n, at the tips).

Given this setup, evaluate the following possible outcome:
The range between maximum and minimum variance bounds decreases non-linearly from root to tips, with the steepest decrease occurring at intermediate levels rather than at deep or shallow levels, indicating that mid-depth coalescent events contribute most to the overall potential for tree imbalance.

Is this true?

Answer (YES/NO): NO